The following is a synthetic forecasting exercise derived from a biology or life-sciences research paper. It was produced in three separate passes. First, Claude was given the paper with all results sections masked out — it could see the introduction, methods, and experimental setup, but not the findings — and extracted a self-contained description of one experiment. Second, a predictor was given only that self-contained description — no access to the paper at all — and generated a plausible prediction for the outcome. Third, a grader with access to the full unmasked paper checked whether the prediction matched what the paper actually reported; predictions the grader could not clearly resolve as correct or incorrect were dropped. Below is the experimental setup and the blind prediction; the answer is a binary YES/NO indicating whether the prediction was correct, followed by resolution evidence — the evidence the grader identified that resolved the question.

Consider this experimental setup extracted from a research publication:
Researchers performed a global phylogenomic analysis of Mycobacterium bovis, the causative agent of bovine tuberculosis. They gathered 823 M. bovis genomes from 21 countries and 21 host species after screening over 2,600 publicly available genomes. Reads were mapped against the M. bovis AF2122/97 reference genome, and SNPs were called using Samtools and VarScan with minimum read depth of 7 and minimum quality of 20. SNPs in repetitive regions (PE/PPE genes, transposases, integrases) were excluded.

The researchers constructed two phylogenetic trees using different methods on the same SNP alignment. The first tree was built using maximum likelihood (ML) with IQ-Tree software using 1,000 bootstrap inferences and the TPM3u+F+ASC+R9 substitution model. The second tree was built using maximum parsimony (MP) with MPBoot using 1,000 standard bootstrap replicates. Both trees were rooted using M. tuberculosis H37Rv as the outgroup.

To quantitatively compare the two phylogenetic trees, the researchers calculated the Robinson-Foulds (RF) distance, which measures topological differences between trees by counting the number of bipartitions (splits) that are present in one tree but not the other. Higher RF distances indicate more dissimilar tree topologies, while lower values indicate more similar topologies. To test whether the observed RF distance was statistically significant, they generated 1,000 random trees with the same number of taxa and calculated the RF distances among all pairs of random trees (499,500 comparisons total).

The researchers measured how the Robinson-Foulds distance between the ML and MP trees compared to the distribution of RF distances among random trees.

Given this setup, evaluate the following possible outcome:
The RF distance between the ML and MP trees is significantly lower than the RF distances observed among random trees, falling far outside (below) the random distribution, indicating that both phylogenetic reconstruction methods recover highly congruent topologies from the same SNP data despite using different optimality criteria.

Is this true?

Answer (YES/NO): YES